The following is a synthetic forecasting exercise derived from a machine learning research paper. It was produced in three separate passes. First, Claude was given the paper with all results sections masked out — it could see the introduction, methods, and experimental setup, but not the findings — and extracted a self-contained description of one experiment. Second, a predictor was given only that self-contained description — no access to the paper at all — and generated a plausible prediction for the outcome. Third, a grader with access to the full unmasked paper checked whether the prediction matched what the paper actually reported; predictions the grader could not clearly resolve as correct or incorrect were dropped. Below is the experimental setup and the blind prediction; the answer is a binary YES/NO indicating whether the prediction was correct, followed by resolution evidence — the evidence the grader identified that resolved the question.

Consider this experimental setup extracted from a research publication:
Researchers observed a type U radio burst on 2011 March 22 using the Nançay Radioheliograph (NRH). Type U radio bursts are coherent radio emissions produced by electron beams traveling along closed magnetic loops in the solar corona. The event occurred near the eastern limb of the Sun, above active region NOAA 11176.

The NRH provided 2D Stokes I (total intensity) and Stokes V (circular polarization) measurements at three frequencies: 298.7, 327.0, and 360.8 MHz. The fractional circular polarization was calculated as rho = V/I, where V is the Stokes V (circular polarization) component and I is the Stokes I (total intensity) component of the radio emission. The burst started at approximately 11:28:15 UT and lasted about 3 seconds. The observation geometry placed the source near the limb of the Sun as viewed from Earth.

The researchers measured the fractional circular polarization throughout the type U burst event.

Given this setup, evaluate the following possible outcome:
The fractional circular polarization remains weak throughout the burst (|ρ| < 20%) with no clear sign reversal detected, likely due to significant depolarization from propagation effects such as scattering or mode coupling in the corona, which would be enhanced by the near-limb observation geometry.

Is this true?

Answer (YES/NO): YES